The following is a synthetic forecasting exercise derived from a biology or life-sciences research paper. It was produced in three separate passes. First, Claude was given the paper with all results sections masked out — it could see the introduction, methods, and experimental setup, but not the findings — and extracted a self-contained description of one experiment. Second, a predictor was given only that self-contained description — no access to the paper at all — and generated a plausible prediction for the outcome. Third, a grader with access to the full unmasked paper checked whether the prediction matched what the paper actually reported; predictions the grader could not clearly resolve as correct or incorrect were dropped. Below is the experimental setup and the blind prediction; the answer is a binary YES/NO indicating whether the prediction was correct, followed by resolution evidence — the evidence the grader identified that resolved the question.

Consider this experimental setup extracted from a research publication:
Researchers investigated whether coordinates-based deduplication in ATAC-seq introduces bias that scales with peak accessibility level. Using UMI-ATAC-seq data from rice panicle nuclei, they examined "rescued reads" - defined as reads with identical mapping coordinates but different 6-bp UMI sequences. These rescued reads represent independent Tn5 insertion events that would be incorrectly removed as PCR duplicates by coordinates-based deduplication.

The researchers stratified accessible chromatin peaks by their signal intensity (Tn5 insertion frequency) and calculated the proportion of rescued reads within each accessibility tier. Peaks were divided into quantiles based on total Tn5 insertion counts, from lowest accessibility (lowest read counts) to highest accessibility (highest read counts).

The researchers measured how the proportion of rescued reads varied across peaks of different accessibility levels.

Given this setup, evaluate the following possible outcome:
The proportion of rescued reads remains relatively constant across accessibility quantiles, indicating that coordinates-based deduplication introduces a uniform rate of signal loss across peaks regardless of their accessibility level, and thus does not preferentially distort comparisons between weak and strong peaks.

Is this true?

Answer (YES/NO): NO